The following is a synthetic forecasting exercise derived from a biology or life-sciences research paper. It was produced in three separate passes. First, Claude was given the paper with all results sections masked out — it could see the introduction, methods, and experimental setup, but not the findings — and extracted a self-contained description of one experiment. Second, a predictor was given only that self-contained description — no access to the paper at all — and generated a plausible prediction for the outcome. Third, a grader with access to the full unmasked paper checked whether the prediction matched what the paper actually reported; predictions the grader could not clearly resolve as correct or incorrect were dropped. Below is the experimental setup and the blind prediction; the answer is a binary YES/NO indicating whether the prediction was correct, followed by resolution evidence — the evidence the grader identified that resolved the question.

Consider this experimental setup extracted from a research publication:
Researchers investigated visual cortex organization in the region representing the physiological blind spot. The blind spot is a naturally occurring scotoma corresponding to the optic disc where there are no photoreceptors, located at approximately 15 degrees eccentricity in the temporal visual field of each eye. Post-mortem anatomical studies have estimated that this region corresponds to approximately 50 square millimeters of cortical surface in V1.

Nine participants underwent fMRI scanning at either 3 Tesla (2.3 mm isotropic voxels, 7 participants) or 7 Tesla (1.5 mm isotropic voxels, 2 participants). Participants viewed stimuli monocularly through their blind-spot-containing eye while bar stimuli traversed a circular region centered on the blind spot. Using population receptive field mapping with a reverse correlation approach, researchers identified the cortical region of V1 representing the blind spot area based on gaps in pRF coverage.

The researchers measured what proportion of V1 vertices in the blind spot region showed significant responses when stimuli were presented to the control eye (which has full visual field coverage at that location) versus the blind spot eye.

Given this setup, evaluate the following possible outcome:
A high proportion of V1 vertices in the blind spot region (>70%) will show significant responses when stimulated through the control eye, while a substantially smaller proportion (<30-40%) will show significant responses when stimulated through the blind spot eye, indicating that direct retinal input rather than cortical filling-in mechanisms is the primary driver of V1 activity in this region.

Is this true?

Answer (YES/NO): YES